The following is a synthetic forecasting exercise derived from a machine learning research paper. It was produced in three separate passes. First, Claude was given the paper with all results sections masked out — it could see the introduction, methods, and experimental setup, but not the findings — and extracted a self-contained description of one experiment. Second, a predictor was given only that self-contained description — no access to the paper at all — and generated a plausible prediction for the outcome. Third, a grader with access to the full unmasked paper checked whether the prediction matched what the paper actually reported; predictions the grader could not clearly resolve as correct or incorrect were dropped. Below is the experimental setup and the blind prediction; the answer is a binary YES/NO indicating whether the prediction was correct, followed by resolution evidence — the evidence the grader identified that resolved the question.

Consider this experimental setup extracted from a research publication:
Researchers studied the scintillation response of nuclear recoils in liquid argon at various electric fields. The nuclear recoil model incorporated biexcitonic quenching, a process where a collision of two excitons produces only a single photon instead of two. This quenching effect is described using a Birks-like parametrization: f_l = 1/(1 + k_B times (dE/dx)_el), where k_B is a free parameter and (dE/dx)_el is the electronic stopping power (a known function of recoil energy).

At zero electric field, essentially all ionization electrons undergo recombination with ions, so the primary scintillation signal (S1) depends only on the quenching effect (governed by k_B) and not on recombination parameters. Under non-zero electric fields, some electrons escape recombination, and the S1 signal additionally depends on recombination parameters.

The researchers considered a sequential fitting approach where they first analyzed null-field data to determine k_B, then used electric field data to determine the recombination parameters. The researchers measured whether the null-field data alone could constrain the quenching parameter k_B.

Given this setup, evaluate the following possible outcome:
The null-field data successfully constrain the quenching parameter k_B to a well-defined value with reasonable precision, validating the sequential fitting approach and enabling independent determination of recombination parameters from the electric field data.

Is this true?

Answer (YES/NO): YES